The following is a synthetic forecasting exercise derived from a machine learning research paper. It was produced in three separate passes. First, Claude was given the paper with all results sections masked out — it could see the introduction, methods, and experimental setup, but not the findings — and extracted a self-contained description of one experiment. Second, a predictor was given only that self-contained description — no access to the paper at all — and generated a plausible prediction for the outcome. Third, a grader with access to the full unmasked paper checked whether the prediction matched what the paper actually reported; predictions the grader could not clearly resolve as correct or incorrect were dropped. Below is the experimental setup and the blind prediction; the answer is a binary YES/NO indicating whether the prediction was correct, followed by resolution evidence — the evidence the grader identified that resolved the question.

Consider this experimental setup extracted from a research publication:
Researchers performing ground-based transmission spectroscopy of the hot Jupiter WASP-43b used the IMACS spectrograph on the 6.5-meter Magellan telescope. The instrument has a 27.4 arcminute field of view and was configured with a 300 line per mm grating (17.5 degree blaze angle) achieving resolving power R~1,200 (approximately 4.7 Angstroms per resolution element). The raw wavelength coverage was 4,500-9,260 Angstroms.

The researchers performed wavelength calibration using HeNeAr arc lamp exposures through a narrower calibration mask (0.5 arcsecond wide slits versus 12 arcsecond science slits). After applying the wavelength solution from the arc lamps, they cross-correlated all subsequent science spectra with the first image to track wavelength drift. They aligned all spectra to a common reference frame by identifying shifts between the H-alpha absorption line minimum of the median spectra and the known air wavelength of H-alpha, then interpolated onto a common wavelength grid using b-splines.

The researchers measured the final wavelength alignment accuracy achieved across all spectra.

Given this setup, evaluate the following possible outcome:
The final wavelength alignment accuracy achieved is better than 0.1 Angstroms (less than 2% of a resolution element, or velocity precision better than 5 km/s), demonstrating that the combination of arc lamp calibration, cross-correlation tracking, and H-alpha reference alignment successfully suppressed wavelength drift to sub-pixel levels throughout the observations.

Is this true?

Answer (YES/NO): NO